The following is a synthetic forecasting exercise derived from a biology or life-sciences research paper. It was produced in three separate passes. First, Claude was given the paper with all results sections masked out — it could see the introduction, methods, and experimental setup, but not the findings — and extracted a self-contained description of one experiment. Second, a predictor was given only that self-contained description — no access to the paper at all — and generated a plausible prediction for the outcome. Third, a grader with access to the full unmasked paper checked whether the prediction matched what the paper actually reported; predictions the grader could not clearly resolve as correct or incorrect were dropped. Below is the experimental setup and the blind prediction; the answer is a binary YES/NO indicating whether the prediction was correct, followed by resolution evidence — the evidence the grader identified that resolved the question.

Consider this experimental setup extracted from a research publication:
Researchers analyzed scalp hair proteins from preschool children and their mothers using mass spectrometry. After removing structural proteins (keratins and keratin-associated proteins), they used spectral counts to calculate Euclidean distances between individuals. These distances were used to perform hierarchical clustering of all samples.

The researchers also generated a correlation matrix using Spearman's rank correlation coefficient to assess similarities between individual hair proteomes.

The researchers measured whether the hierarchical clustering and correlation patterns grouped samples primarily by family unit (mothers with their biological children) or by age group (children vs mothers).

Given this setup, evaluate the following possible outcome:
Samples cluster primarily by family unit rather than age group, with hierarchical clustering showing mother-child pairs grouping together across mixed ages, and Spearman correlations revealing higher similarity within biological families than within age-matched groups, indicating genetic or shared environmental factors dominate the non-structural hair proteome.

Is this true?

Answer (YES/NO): NO